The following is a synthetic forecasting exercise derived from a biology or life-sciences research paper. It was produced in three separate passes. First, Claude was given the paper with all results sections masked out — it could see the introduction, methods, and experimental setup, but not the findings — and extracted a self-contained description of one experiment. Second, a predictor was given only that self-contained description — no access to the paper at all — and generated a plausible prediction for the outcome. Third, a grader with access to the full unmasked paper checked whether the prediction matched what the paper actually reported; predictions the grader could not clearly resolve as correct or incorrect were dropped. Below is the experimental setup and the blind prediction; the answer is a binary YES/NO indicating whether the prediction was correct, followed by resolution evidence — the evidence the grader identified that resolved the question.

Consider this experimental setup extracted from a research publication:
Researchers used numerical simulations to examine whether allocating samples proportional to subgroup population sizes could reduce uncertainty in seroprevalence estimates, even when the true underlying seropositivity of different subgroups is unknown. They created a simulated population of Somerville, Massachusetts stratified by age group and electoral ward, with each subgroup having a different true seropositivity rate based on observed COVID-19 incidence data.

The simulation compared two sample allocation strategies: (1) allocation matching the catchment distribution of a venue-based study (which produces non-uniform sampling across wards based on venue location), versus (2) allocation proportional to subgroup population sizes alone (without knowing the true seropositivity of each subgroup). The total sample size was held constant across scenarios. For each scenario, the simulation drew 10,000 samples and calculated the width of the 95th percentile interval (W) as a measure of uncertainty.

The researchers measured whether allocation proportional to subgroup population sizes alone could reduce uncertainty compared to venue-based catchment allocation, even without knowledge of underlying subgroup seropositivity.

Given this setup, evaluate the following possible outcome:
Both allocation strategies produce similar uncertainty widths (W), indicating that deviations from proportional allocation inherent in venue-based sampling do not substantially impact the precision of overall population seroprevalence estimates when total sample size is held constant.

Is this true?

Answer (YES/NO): NO